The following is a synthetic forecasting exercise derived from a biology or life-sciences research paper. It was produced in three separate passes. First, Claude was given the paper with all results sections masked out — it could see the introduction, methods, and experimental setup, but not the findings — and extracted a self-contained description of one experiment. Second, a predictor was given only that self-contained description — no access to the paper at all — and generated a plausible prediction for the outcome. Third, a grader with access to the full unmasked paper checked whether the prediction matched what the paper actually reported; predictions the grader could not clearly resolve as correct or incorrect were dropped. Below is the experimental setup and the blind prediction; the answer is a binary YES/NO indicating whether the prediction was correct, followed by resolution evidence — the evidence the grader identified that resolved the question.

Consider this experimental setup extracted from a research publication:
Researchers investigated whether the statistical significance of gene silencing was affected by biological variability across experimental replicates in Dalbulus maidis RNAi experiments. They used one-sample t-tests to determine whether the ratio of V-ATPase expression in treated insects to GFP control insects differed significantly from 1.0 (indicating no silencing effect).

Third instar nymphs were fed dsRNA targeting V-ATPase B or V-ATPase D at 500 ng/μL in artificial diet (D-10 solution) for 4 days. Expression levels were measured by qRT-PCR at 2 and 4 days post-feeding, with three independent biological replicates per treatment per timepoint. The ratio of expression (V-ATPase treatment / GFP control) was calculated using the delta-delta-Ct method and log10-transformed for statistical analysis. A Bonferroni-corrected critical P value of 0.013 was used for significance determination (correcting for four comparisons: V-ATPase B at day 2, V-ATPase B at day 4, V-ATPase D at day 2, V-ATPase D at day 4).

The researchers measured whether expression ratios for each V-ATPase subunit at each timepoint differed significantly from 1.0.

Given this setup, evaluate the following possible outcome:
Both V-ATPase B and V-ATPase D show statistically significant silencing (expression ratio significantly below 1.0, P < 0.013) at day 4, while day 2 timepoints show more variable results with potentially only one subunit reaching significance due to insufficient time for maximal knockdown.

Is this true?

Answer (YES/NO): NO